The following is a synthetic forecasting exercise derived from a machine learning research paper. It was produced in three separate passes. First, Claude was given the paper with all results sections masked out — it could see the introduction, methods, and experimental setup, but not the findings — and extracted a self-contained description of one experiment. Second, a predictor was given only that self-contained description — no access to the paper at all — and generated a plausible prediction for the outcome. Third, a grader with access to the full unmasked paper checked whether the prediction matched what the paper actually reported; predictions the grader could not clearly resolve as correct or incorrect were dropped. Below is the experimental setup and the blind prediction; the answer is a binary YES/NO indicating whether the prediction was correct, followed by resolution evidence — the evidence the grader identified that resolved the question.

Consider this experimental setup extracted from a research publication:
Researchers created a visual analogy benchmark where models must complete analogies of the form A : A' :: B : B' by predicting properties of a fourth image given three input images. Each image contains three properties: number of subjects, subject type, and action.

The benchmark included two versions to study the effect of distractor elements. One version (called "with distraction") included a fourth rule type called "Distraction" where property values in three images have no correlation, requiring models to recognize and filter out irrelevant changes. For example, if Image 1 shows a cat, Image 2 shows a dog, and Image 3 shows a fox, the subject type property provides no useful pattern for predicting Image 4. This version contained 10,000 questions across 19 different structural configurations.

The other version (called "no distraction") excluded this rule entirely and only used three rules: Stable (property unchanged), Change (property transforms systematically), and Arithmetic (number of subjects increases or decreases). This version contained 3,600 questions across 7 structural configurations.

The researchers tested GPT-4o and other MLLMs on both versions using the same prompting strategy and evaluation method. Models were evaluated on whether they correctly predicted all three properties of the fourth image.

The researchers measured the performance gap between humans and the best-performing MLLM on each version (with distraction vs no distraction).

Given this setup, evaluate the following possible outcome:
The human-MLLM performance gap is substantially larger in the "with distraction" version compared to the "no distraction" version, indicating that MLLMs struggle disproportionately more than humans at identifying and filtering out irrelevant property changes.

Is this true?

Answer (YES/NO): YES